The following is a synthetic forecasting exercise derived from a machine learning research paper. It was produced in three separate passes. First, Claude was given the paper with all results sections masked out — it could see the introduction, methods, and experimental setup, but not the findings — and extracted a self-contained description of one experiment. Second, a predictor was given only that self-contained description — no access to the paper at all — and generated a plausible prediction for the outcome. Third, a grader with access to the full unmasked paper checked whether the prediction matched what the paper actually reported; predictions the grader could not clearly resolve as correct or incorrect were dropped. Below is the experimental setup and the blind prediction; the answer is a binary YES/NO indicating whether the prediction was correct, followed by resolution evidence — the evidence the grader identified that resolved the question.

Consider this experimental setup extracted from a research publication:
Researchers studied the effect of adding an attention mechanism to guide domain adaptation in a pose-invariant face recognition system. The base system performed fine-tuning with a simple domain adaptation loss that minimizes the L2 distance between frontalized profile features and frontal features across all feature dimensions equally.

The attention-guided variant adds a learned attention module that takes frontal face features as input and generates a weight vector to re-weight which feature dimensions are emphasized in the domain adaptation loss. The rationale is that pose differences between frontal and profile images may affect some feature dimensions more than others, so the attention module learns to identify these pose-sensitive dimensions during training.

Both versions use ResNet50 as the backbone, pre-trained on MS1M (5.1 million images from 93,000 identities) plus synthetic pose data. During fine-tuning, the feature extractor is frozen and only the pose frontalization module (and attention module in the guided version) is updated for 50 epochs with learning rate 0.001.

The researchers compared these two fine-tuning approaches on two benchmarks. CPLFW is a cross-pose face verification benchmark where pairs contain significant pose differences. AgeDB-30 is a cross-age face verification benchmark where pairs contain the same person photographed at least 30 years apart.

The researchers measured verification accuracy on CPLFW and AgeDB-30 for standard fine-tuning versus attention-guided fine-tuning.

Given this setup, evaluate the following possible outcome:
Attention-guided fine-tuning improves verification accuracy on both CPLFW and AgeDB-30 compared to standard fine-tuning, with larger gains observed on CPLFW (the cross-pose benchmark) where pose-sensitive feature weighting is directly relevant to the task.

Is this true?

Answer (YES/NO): NO